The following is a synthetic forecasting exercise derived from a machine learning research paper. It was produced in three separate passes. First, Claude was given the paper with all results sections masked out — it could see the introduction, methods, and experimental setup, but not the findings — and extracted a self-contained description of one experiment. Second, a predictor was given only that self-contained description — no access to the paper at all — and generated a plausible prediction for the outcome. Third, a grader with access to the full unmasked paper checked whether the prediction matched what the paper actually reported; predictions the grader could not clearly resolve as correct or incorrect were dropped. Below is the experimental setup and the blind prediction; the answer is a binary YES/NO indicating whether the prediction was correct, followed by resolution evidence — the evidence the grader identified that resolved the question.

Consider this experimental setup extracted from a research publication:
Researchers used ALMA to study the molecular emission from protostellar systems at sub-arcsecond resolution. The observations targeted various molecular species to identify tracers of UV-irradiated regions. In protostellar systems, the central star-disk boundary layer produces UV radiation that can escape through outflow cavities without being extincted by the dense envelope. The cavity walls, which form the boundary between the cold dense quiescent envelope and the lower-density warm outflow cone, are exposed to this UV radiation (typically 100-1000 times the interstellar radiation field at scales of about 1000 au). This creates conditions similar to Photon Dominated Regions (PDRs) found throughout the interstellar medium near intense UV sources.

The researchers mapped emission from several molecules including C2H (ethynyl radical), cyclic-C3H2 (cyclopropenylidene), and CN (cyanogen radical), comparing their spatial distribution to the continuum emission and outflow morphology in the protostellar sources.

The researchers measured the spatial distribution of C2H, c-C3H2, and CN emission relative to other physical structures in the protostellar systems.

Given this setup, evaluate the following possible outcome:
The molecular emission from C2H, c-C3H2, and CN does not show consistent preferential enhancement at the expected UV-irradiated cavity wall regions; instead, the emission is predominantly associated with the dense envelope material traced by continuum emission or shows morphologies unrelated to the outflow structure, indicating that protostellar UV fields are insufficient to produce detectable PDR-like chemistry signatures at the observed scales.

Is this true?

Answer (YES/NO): NO